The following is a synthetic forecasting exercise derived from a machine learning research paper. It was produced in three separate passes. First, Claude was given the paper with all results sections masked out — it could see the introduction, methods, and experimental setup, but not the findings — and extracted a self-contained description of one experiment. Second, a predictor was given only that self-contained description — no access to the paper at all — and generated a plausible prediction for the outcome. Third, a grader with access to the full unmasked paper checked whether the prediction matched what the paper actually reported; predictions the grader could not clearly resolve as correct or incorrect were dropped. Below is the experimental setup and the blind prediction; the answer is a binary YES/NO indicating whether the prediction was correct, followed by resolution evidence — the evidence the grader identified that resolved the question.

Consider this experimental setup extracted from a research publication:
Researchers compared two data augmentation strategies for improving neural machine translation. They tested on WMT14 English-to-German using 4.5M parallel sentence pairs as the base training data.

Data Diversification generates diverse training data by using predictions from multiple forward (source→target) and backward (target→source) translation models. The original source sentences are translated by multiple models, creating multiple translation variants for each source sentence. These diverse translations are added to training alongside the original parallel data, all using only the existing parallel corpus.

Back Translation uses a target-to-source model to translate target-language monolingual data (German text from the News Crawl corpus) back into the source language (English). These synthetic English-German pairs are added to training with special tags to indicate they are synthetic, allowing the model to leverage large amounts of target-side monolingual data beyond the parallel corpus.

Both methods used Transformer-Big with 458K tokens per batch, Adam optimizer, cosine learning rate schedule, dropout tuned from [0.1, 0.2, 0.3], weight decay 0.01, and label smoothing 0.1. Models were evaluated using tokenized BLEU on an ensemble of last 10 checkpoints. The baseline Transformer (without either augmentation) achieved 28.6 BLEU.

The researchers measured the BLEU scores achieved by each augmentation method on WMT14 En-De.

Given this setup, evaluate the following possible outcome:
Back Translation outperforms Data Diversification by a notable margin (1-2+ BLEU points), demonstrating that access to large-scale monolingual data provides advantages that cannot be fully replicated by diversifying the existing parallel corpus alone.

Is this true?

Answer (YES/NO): NO